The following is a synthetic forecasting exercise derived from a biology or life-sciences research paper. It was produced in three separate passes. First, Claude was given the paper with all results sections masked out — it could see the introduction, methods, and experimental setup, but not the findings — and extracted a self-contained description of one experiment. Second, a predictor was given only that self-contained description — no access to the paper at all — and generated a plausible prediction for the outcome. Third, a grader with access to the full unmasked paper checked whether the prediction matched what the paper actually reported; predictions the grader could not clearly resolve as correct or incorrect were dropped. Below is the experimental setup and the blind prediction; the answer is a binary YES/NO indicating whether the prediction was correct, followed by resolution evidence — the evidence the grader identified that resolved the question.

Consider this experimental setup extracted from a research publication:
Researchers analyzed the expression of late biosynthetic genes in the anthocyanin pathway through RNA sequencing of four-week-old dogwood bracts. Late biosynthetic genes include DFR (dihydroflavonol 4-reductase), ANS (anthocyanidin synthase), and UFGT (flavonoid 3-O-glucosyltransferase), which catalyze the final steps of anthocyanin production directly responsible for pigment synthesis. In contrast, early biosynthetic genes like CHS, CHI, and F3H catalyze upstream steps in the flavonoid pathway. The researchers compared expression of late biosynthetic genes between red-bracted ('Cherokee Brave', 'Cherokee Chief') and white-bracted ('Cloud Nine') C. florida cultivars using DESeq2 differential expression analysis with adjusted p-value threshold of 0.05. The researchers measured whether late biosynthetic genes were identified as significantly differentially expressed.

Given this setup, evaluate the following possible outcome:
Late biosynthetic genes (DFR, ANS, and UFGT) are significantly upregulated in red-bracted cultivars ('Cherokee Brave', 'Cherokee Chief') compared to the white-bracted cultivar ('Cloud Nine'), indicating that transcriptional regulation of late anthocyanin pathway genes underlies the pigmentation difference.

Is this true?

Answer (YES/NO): NO